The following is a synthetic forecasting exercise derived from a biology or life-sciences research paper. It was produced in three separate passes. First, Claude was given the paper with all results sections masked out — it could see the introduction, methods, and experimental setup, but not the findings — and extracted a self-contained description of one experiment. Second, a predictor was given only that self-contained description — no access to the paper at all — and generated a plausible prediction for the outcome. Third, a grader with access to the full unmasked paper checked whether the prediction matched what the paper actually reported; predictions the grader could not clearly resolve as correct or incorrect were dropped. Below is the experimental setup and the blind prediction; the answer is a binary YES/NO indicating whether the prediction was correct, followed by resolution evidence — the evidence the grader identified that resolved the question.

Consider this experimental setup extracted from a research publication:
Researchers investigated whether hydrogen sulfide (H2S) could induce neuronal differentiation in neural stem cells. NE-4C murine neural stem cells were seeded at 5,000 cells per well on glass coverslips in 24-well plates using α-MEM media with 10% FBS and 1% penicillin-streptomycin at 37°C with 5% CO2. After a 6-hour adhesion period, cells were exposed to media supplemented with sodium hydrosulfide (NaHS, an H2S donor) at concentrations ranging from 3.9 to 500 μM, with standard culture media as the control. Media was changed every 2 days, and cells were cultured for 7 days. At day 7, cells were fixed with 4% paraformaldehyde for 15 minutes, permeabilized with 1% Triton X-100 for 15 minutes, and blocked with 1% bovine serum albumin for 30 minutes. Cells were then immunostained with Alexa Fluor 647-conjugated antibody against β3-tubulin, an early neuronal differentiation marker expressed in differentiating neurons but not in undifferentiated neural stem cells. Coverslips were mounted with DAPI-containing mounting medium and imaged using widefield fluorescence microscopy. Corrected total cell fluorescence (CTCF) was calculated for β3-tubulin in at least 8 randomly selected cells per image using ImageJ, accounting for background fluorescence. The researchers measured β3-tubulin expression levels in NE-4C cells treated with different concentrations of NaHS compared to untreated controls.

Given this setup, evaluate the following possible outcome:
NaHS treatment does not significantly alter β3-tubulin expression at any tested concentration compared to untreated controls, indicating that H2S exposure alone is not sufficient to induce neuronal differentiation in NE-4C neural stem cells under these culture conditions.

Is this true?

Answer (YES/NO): NO